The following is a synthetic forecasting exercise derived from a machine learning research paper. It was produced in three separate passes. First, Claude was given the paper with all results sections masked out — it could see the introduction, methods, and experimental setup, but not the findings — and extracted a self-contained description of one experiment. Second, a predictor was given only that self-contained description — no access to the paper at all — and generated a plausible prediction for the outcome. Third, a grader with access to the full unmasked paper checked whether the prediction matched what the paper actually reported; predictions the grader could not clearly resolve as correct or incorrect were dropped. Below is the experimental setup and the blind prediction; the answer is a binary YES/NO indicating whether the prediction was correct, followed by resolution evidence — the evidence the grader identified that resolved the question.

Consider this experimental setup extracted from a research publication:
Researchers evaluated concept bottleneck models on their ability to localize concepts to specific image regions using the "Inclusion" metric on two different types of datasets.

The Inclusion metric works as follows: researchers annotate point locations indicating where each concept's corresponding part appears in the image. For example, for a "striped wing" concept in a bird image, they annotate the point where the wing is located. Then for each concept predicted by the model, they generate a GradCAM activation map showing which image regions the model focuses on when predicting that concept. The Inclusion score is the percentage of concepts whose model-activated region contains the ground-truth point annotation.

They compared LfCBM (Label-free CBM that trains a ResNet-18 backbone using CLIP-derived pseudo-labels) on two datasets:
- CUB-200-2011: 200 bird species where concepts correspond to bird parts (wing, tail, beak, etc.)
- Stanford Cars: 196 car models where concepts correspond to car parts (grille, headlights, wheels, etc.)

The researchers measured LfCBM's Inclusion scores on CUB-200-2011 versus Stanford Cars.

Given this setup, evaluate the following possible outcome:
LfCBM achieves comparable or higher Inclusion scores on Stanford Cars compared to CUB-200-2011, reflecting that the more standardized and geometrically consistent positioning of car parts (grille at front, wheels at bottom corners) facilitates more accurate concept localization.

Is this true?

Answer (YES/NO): NO